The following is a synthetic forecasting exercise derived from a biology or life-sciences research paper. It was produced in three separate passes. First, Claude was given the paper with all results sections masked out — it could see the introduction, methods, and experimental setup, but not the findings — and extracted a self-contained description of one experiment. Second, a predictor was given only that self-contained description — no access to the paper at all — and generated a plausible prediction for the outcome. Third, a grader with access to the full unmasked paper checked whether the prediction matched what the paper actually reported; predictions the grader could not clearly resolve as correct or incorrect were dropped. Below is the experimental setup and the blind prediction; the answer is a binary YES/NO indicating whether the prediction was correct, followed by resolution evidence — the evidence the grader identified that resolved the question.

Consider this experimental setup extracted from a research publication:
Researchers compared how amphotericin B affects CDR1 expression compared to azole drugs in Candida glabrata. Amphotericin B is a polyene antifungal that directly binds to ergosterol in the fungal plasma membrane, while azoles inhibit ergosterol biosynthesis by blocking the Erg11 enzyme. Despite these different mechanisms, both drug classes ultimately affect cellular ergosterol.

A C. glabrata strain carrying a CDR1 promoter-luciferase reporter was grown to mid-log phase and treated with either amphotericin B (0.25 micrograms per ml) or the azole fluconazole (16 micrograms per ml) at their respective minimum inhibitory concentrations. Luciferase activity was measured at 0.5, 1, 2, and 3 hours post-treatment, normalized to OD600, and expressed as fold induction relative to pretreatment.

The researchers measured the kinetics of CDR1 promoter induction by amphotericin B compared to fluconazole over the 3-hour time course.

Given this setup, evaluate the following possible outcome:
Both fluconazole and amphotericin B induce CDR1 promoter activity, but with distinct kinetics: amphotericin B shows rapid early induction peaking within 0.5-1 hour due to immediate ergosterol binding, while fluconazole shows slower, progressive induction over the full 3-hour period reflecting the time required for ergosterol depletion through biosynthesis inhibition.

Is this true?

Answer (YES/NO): NO